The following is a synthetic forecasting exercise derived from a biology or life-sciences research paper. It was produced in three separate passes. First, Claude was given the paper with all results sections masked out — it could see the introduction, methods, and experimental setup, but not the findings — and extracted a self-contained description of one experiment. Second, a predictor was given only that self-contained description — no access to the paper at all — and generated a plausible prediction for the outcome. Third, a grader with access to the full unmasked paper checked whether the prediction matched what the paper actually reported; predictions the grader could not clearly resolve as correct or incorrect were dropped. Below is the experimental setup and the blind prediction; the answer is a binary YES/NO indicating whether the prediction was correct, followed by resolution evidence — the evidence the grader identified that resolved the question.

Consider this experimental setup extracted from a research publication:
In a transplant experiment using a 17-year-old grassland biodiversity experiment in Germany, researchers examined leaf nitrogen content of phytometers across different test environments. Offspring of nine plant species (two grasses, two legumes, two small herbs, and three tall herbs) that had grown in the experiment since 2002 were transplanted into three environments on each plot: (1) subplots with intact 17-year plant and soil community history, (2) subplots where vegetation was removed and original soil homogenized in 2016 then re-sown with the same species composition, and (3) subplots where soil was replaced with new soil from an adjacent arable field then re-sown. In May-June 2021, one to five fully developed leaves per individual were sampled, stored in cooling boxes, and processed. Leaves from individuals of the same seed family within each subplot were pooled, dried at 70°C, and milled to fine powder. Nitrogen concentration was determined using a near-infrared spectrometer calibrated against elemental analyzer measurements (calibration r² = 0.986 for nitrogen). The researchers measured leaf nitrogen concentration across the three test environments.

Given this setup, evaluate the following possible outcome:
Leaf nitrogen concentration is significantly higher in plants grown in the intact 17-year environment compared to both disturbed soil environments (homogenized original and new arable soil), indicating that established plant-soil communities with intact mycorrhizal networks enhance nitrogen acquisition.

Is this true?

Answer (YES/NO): NO